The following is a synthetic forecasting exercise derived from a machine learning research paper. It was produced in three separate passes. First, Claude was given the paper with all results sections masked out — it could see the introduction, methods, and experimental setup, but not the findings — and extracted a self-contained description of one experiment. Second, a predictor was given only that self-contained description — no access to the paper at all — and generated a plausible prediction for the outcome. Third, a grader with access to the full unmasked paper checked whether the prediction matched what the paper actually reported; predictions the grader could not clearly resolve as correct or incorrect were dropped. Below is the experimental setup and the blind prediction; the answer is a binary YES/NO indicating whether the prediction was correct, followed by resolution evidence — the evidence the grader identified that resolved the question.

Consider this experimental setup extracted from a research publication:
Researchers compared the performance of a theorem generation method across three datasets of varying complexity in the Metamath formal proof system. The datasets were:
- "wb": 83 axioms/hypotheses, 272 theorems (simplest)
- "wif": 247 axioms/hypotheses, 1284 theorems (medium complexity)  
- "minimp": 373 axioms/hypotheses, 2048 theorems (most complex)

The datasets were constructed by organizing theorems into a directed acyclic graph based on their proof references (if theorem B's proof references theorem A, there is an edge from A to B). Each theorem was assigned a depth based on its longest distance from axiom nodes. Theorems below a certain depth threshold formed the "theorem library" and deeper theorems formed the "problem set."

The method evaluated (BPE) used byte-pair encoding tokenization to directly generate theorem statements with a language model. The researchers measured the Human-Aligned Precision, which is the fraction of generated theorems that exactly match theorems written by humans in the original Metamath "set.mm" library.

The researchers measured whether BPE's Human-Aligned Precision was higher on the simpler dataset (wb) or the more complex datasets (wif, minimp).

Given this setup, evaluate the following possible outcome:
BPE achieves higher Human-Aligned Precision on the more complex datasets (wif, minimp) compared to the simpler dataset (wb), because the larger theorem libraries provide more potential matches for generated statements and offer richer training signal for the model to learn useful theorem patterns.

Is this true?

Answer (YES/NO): YES